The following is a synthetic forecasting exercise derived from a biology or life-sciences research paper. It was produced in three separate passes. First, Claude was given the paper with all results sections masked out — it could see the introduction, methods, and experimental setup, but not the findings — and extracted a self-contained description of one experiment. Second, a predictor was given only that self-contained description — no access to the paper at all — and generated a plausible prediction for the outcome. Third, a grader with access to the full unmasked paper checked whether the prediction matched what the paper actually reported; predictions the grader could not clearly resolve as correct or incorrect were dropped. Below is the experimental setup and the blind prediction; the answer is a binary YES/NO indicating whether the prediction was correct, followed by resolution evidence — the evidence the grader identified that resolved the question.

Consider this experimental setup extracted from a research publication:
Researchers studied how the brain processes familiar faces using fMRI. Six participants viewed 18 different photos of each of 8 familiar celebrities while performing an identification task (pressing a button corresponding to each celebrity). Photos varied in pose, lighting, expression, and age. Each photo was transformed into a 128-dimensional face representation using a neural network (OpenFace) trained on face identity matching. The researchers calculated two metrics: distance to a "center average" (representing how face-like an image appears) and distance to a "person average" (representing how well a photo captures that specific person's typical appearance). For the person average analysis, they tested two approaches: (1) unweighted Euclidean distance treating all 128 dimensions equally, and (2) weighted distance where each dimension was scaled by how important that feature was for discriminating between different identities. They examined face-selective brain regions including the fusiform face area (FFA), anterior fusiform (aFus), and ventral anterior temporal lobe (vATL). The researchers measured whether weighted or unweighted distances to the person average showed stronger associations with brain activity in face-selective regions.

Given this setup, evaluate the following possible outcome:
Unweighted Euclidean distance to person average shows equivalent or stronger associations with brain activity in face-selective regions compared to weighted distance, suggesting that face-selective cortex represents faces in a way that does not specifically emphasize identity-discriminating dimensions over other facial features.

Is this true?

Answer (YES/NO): NO